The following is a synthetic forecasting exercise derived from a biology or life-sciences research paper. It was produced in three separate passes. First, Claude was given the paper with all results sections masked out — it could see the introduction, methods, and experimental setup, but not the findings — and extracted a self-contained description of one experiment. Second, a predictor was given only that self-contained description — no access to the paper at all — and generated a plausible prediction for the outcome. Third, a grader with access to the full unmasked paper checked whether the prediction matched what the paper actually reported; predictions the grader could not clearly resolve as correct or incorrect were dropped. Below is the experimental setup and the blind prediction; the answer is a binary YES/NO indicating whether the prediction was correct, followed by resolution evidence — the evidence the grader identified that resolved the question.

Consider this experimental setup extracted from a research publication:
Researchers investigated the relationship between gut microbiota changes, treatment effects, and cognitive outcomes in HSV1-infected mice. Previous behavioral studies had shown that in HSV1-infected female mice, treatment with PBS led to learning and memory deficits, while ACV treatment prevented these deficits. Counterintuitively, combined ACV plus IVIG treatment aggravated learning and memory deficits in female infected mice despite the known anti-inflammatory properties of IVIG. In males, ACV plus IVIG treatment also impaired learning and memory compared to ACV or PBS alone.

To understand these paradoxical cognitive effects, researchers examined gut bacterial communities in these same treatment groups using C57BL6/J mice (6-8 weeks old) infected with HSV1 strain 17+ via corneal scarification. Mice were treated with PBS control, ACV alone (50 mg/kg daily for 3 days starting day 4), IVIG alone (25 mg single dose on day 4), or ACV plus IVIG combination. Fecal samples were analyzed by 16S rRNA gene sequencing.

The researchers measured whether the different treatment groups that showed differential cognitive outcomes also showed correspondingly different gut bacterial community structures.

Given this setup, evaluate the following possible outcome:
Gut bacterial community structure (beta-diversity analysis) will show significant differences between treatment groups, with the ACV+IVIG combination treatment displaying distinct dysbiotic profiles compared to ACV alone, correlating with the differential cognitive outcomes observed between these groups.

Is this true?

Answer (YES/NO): YES